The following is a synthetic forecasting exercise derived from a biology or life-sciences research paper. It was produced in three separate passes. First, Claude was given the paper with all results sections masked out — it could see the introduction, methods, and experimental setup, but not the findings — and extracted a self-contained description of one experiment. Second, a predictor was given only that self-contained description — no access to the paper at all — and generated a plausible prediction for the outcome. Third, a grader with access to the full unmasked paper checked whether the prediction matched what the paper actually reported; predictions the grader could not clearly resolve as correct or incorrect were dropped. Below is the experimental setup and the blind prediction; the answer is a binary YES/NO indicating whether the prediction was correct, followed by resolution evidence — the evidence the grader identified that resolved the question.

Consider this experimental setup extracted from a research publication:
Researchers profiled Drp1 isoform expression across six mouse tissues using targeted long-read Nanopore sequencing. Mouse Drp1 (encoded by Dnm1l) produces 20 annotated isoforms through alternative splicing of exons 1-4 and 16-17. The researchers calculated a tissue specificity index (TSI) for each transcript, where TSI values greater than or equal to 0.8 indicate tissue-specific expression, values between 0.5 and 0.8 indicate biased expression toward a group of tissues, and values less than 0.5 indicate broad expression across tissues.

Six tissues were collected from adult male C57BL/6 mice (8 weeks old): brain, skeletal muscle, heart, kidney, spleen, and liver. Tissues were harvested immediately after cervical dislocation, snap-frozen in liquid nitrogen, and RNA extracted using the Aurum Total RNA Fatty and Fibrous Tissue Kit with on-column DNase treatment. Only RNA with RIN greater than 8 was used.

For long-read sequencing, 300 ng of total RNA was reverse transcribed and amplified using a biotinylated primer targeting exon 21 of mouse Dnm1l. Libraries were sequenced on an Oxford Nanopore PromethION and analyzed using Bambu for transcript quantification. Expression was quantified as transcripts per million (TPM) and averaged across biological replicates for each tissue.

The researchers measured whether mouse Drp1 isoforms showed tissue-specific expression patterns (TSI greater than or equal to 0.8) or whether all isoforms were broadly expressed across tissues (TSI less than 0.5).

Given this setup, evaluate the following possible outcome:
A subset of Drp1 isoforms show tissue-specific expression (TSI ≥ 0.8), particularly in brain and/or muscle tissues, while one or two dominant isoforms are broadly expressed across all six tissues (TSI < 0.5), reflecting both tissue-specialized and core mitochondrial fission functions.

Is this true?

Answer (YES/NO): YES